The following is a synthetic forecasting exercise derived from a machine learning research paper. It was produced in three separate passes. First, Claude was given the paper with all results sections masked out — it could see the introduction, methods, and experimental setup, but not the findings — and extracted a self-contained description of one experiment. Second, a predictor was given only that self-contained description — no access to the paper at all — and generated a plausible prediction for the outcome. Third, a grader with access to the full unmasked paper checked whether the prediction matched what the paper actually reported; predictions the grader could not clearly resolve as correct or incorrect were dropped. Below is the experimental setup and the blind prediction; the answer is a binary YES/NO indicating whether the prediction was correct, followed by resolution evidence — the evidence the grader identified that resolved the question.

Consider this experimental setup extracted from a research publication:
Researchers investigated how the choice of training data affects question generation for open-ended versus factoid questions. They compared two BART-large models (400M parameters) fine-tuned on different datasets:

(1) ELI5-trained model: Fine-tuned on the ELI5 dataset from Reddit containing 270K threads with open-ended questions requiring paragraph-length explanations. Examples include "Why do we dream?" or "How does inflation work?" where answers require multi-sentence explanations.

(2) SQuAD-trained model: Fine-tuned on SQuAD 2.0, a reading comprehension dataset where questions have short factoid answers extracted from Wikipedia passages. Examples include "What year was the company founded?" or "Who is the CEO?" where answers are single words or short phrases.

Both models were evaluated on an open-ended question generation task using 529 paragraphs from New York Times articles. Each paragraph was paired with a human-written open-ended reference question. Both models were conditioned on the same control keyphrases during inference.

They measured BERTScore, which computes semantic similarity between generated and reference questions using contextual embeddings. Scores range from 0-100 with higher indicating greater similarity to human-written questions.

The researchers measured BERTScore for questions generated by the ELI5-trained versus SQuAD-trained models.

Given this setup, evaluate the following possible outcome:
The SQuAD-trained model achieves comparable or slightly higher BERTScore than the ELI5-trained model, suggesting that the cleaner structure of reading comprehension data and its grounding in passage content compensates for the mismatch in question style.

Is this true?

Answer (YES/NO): NO